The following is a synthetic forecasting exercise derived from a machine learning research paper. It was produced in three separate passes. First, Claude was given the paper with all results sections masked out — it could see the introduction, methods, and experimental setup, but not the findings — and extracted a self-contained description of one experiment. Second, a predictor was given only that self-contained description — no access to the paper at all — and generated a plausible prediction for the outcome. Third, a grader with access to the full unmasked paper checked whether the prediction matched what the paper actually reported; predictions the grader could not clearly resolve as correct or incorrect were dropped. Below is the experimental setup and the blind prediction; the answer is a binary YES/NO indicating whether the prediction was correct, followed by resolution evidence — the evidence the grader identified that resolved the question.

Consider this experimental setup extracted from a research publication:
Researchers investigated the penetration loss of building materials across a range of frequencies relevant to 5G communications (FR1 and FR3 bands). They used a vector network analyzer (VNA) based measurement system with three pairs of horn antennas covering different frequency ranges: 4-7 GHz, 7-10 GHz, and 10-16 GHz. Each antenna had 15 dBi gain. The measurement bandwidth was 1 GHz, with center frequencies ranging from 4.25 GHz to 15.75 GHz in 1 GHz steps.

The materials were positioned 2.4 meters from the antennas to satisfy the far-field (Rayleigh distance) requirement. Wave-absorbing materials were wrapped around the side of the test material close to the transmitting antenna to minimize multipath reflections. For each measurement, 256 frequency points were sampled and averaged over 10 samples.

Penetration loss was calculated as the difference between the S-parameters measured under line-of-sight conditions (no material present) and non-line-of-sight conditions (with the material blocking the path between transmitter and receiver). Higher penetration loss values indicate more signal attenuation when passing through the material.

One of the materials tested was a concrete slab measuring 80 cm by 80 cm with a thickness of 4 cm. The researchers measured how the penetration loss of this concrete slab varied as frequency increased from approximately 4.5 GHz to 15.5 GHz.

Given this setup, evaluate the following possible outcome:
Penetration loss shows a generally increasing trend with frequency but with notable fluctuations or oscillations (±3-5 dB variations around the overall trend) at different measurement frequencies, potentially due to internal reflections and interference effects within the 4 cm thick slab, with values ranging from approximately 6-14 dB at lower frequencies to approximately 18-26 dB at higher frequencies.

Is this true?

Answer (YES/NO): NO